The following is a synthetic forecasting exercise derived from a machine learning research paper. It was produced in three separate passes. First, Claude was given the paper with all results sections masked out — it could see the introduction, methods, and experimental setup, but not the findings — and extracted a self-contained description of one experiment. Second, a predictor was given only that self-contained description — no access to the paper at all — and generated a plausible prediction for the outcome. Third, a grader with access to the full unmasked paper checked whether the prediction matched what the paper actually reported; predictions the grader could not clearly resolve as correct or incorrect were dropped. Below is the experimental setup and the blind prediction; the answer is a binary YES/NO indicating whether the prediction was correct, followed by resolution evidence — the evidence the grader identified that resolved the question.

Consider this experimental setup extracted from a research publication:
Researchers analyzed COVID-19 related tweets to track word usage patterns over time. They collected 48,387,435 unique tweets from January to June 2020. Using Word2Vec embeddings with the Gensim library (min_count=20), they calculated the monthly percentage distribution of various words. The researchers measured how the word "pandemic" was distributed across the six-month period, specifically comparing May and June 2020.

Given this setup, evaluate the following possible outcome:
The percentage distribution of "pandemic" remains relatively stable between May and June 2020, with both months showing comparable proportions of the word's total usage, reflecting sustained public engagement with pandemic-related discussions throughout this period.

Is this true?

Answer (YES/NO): NO